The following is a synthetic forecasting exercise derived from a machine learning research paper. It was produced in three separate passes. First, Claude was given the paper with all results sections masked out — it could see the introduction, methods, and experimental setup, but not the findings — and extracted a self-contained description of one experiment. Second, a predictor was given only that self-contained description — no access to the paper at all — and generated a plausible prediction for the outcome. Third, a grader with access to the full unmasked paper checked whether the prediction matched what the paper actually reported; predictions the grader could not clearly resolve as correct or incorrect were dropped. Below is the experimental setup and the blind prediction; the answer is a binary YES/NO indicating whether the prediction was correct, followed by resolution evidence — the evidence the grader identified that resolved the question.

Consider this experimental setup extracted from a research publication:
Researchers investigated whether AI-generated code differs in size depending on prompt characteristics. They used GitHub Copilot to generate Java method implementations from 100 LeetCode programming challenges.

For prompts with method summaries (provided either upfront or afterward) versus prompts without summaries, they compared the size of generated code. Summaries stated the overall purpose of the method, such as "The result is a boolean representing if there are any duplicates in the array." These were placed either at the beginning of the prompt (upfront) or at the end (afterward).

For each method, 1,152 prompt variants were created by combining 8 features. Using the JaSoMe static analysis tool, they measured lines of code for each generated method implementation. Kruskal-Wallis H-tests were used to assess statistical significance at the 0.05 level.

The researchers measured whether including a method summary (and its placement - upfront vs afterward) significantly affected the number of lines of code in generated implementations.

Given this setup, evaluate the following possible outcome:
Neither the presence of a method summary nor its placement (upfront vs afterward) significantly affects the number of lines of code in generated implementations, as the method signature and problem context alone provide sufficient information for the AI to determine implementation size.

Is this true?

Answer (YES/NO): YES